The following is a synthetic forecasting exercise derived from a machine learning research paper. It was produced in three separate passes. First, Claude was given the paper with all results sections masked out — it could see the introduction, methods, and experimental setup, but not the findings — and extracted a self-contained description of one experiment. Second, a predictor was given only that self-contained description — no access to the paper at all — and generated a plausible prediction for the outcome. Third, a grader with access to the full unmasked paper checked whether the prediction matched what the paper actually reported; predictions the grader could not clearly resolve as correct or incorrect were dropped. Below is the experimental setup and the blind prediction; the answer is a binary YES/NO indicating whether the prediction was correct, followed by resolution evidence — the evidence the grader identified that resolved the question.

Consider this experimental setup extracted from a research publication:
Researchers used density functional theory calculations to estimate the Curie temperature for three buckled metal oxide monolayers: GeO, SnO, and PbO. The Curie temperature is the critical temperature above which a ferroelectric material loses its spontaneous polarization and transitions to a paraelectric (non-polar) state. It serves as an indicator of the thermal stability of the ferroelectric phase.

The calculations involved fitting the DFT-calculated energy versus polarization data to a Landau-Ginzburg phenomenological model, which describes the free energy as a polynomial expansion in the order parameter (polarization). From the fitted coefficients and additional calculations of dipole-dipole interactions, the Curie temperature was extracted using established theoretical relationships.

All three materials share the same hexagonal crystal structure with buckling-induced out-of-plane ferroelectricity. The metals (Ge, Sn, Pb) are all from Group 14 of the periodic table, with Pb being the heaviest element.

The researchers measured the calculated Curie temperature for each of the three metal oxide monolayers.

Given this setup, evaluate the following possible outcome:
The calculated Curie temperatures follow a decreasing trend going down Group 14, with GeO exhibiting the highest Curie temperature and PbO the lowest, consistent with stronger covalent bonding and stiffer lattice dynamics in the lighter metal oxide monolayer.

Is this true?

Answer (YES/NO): NO